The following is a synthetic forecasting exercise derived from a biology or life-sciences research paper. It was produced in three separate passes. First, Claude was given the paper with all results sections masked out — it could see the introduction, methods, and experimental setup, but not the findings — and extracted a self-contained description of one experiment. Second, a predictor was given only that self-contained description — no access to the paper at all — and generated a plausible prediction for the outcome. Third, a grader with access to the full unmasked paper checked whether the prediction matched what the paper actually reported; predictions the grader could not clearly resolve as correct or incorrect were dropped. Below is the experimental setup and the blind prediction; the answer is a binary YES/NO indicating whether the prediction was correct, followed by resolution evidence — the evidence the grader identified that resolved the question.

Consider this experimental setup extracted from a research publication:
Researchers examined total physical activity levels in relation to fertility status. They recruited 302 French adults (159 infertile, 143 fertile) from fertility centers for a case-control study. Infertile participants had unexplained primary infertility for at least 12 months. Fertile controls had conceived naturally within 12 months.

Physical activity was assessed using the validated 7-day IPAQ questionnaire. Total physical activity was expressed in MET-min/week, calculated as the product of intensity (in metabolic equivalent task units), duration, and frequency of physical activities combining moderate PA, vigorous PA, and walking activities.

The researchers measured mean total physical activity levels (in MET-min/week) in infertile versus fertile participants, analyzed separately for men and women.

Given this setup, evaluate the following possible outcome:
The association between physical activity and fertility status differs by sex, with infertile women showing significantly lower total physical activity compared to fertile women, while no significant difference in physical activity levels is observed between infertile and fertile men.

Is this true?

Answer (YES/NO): NO